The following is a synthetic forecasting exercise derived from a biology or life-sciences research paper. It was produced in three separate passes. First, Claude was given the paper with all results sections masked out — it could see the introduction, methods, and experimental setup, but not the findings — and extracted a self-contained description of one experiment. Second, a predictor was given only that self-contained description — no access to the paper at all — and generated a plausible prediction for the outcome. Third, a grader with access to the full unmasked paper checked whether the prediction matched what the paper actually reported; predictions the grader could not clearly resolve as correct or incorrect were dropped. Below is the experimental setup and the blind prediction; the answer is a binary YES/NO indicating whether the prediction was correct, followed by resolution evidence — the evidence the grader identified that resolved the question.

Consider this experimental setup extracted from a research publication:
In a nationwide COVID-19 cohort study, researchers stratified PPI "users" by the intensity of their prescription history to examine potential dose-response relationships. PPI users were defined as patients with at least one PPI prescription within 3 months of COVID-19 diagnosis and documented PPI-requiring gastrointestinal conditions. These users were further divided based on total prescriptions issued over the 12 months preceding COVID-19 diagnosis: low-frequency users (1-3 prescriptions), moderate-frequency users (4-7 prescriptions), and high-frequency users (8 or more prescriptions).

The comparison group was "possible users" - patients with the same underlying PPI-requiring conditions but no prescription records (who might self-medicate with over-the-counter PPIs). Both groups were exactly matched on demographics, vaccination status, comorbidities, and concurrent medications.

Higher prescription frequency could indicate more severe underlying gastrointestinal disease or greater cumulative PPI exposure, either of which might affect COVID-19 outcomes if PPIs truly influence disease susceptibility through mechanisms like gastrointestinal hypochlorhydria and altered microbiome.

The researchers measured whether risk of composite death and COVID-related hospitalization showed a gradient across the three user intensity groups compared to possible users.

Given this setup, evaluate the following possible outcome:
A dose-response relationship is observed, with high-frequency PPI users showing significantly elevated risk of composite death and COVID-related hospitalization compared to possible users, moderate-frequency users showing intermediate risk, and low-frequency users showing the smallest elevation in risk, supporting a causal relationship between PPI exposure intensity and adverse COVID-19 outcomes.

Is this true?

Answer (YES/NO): NO